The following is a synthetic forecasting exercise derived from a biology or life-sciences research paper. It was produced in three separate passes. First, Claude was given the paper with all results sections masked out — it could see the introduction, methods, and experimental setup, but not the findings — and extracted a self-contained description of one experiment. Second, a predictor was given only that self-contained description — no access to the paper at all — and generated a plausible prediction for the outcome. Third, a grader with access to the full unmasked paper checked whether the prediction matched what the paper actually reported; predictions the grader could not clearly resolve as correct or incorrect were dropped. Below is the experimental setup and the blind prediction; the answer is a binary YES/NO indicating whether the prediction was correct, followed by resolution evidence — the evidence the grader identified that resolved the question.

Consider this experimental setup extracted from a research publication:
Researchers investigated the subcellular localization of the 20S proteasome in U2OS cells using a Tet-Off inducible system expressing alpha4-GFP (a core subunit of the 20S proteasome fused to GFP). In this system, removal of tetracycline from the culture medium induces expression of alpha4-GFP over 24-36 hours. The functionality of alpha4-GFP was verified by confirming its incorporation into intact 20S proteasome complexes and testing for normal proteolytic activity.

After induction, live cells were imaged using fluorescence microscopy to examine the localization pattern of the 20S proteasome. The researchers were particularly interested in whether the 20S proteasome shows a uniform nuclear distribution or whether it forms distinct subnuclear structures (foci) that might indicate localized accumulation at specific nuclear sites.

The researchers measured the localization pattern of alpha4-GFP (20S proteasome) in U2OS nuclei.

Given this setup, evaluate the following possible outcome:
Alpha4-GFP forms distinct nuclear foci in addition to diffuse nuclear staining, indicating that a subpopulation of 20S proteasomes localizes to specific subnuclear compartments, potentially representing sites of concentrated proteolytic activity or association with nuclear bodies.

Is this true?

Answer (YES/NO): YES